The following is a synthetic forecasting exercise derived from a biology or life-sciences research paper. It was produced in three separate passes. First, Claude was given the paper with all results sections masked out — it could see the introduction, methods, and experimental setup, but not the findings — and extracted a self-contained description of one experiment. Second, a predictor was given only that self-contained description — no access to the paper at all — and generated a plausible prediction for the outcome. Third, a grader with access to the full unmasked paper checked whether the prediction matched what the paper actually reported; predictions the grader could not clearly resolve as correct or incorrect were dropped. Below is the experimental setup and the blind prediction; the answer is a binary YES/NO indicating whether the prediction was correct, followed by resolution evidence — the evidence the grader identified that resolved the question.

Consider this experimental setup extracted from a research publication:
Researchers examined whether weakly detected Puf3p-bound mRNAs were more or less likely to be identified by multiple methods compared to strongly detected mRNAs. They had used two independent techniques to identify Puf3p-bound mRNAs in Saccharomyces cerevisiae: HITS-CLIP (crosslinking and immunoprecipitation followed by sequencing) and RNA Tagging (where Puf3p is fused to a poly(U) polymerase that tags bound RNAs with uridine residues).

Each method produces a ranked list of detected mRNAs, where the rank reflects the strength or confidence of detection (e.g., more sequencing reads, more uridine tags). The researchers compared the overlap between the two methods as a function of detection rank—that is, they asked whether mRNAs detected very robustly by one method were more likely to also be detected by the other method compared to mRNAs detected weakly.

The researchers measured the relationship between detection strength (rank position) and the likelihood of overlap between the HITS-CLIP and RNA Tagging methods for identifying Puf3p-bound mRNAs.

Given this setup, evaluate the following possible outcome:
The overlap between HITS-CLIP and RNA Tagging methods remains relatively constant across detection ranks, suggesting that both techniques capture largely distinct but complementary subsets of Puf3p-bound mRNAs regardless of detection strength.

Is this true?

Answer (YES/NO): NO